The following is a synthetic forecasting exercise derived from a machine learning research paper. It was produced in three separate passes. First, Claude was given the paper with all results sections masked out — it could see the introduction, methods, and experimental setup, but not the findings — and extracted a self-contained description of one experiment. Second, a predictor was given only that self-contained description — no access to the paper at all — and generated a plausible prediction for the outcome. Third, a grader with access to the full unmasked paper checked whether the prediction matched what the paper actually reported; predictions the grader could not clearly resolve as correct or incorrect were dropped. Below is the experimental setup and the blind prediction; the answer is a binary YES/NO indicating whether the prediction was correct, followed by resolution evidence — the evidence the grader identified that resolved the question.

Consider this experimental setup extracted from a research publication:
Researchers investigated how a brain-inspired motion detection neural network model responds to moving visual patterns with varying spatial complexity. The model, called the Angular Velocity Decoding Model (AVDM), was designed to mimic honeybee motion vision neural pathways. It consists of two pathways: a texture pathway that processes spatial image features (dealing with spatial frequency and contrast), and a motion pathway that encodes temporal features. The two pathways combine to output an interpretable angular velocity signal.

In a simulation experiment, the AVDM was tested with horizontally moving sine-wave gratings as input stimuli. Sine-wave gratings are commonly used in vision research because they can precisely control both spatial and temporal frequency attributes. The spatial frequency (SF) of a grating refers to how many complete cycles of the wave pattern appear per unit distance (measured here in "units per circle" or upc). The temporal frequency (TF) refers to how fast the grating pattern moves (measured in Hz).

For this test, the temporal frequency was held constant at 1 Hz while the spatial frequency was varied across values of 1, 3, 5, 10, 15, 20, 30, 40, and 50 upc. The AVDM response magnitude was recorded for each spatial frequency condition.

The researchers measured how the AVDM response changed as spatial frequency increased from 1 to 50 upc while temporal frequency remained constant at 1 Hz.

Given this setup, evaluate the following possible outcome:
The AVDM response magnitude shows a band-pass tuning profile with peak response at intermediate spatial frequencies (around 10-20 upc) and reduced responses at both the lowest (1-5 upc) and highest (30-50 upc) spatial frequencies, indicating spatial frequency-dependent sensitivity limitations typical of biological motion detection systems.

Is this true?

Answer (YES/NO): NO